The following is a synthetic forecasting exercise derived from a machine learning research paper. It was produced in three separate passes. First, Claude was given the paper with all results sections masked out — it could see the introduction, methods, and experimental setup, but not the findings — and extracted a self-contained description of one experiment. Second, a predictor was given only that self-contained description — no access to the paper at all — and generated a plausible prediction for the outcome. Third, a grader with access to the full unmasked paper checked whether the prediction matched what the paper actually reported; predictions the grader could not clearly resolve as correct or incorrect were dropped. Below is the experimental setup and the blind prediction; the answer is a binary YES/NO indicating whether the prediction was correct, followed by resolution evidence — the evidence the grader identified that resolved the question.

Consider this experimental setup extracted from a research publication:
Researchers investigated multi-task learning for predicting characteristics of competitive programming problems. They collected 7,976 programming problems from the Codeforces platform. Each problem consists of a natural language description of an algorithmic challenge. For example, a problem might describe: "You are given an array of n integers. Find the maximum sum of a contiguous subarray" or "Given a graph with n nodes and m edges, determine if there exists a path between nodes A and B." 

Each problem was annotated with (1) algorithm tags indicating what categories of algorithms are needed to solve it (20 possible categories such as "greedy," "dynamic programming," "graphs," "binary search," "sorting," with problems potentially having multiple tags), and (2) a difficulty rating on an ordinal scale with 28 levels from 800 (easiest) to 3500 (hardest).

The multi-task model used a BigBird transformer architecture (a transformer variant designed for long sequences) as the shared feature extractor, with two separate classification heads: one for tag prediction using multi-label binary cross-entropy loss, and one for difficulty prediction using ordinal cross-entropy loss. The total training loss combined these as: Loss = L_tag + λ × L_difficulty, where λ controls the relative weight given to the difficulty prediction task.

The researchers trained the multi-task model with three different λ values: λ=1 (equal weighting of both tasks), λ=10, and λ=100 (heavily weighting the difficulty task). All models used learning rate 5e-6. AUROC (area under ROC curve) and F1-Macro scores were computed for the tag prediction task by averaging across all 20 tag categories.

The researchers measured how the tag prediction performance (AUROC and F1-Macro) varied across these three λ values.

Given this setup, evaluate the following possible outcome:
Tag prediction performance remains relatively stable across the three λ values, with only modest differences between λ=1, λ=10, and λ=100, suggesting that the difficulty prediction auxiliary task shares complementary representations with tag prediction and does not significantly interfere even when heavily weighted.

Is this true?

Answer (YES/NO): NO